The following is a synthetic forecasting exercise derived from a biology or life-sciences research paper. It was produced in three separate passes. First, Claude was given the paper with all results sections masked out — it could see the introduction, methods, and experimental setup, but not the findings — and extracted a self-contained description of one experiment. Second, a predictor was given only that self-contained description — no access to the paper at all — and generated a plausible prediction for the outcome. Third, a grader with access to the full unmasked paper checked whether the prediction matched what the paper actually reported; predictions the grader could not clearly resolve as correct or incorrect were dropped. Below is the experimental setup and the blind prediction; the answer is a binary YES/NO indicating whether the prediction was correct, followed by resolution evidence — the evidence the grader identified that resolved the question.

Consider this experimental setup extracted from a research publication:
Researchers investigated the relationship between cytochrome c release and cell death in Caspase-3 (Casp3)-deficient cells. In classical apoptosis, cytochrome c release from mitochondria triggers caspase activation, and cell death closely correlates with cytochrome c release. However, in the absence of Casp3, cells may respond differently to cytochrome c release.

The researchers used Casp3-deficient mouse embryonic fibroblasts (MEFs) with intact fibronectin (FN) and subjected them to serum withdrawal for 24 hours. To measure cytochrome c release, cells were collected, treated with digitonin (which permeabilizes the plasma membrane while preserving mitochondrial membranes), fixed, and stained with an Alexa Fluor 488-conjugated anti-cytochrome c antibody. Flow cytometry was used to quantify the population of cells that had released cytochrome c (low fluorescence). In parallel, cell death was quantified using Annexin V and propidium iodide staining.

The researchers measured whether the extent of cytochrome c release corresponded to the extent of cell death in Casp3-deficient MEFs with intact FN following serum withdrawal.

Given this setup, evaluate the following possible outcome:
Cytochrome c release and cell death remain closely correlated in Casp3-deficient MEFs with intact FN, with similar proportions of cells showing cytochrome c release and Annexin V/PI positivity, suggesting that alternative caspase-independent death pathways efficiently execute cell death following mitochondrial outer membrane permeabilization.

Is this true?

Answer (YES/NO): NO